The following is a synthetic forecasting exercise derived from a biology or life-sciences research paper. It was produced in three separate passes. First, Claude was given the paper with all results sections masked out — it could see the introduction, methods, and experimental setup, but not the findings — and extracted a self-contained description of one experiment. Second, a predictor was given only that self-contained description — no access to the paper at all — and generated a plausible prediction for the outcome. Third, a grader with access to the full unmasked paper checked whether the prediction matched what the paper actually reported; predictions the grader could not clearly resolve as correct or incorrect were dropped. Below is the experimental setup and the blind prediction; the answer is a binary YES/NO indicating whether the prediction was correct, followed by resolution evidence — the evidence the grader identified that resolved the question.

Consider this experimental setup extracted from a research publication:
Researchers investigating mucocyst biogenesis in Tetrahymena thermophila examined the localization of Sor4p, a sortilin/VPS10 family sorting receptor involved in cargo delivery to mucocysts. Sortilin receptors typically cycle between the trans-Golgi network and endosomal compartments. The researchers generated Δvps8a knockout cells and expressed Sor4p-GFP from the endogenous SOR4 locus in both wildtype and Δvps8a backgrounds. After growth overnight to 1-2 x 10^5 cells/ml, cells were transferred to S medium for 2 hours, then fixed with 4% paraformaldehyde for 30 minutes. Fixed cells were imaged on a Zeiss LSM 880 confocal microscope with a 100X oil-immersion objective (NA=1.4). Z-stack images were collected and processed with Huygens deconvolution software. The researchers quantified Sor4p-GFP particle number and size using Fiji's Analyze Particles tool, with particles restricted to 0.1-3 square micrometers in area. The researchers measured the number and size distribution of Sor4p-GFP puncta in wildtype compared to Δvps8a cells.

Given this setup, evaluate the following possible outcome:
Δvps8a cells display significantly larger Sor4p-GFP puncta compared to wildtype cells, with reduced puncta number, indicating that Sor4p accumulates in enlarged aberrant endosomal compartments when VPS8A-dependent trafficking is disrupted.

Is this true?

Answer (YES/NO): NO